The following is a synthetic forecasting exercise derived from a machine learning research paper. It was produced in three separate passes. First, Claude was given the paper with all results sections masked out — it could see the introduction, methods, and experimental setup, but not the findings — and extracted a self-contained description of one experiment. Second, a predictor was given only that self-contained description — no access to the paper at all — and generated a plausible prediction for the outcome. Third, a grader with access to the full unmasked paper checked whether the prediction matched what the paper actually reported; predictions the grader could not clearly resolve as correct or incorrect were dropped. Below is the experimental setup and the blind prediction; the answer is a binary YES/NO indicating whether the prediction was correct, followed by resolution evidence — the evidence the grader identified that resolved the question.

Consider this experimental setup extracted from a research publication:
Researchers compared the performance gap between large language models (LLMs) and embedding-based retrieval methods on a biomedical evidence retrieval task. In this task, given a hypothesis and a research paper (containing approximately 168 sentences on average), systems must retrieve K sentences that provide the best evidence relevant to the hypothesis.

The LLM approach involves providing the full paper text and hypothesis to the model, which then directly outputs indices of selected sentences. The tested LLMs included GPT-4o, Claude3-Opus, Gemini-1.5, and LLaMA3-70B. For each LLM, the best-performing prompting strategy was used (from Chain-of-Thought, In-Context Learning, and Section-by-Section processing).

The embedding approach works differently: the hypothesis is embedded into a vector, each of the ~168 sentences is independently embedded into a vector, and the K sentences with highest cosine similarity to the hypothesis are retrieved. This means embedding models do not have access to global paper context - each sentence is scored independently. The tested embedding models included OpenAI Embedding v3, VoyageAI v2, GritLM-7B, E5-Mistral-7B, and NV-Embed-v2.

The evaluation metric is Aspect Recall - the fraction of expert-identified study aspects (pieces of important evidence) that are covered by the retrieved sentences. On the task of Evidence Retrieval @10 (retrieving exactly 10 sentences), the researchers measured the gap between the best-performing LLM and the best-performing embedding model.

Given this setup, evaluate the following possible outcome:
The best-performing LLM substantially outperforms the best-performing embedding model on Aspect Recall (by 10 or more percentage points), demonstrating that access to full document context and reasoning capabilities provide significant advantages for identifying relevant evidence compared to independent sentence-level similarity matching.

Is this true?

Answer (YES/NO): YES